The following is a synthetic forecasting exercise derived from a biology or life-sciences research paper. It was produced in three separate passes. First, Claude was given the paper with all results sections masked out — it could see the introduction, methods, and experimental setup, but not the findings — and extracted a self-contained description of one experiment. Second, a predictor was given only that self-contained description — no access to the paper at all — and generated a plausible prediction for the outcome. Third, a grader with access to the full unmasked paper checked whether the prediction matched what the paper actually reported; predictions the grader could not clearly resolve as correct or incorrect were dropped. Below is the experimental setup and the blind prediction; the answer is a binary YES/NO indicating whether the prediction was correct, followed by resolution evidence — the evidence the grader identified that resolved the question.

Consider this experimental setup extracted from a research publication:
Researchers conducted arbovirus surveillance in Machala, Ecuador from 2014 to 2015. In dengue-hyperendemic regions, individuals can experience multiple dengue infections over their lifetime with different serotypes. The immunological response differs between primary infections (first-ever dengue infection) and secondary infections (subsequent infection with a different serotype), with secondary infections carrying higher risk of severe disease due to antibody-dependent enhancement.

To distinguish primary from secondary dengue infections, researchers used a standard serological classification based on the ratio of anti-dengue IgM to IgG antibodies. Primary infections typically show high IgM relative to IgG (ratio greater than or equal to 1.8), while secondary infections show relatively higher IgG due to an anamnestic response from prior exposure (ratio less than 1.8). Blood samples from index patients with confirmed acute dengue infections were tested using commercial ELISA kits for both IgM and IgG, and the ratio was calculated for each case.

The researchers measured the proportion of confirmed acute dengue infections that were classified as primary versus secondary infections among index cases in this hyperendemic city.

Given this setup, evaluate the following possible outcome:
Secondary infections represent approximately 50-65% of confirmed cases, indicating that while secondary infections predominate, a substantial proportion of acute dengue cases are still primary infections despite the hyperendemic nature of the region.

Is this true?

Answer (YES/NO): NO